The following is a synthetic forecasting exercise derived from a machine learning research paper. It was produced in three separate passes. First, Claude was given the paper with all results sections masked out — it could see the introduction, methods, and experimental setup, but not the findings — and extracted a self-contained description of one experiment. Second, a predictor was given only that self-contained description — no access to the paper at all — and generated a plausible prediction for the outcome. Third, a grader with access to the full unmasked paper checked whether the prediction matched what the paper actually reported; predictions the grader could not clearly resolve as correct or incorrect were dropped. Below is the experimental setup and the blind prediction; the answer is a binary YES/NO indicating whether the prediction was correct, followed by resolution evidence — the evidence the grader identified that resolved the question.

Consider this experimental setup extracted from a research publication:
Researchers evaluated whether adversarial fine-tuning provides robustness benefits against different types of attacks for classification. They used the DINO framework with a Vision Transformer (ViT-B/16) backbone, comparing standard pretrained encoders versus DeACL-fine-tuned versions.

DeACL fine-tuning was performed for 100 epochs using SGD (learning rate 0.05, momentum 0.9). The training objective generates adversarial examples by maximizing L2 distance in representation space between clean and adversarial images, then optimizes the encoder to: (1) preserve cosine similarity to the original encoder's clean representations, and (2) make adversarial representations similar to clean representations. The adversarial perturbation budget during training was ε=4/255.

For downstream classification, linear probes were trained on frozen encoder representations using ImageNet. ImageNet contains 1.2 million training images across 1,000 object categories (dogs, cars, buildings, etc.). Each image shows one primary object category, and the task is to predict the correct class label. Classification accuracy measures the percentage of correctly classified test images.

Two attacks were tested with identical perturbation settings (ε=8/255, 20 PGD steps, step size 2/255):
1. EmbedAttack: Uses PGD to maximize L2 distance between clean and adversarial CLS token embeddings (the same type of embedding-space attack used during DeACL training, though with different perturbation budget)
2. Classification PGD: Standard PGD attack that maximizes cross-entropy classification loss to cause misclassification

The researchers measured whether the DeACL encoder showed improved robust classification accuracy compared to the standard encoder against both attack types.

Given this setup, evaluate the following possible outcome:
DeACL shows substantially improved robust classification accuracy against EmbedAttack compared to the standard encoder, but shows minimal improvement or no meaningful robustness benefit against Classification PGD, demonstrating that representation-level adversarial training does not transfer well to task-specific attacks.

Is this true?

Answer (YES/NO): YES